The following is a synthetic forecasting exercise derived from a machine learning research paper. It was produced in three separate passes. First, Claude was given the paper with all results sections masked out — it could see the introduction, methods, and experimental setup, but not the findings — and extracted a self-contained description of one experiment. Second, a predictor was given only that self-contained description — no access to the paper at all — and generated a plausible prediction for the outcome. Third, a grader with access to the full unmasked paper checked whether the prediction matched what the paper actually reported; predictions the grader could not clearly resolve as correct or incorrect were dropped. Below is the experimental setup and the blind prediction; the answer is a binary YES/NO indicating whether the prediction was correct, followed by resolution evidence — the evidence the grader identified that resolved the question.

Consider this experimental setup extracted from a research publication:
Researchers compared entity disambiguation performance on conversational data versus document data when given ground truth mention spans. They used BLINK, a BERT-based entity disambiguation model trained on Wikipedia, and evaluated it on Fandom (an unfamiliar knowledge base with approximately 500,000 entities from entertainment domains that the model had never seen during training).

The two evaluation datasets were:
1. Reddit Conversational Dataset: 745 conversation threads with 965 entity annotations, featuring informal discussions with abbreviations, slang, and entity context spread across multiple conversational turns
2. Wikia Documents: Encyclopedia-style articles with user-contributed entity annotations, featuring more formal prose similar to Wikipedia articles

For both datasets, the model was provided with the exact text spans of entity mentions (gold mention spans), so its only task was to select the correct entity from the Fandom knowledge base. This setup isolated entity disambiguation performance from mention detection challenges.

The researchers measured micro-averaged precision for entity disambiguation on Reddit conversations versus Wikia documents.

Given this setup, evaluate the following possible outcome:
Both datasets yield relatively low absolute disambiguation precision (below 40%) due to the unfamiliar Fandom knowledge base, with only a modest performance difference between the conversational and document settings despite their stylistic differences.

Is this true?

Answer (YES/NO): NO